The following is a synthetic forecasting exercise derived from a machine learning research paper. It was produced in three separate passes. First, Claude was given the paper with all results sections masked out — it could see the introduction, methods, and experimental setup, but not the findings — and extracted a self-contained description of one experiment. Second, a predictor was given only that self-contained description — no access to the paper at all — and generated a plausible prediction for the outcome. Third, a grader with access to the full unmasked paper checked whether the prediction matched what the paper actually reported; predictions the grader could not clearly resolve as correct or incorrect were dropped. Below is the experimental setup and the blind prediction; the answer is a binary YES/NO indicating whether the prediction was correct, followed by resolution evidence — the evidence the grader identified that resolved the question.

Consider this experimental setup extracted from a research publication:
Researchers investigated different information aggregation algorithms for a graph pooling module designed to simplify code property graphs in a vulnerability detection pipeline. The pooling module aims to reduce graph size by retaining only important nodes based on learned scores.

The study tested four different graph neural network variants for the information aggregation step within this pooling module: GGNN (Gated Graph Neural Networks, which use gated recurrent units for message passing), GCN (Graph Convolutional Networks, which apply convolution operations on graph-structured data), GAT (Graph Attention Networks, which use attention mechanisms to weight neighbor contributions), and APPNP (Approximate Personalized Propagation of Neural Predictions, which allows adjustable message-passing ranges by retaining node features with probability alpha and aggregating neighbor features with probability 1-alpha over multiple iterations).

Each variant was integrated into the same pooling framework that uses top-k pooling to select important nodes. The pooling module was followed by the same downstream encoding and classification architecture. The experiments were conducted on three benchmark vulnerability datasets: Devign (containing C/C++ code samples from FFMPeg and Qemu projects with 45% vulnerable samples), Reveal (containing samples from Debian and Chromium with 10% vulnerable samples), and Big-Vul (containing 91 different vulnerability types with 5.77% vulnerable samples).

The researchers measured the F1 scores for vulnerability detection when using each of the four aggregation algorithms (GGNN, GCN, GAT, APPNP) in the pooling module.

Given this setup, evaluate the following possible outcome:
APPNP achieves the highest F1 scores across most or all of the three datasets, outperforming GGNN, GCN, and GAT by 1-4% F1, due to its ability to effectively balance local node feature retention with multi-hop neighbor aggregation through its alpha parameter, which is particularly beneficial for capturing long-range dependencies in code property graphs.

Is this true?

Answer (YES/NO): NO